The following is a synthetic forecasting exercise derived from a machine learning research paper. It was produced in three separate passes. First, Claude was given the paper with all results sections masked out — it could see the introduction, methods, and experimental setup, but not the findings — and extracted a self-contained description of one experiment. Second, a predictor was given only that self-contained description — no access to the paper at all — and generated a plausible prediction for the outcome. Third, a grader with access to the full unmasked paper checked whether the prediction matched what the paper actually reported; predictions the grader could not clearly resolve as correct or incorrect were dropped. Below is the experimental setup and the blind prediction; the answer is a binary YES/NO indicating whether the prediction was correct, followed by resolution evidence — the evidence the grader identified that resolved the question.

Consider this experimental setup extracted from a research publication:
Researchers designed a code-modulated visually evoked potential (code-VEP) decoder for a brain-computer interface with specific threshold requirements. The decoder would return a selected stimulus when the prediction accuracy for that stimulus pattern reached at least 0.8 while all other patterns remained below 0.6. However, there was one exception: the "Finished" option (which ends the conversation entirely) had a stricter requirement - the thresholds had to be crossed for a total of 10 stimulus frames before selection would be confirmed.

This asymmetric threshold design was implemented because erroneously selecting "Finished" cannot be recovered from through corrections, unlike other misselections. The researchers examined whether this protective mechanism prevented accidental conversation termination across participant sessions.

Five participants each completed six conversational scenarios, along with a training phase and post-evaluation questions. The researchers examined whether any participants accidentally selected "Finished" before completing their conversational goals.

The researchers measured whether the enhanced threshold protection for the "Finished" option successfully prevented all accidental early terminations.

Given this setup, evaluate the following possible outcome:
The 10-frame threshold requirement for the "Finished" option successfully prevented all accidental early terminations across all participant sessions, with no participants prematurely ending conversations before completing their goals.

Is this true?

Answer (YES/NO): NO